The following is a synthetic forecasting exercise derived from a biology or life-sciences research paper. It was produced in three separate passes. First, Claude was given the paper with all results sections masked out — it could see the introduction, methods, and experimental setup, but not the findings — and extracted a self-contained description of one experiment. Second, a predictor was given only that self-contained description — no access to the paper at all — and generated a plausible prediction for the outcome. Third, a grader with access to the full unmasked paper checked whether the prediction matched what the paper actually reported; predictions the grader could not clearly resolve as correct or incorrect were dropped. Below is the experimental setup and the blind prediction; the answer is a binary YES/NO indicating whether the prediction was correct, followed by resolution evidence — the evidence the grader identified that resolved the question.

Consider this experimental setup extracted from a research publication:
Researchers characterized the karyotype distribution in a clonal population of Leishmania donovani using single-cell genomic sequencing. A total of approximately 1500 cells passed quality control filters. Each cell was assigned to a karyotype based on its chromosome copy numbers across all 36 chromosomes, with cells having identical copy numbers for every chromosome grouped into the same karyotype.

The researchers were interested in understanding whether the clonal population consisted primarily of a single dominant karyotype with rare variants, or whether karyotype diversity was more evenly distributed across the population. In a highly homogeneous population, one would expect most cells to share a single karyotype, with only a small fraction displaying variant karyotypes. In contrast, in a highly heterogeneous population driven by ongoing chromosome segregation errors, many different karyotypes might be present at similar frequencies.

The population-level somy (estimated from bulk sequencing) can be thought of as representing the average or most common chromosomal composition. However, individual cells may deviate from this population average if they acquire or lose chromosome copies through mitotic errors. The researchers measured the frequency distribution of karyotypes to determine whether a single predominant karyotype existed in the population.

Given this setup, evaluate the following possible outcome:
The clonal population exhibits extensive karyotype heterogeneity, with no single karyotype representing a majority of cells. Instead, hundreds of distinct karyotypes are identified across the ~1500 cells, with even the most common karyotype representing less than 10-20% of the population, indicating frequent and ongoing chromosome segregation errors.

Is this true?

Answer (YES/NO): NO